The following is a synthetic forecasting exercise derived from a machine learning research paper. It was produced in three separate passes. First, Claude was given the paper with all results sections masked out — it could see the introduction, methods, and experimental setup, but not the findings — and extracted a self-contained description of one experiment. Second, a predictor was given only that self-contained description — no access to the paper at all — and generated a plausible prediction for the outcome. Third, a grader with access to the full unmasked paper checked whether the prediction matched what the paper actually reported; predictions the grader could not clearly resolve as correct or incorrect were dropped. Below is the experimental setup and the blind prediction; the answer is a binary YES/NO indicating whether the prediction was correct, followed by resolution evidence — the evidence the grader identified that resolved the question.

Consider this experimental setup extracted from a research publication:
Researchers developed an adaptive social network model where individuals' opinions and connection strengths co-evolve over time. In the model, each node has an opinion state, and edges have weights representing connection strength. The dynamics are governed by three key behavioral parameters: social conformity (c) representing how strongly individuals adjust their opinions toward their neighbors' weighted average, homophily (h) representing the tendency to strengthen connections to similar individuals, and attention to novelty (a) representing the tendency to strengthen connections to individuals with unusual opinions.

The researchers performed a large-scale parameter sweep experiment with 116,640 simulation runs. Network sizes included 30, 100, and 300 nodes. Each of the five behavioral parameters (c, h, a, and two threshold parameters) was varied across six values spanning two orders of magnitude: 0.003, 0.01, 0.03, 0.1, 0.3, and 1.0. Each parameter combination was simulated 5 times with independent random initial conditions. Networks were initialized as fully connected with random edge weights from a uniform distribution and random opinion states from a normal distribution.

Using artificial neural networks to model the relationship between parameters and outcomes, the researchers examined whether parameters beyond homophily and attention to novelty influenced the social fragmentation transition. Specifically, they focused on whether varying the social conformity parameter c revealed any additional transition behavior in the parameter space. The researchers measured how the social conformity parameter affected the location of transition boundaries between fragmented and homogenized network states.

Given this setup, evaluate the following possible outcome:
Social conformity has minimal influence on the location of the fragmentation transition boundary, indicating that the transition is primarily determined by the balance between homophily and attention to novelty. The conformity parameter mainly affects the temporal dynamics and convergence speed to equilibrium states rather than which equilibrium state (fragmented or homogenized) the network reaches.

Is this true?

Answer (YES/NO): NO